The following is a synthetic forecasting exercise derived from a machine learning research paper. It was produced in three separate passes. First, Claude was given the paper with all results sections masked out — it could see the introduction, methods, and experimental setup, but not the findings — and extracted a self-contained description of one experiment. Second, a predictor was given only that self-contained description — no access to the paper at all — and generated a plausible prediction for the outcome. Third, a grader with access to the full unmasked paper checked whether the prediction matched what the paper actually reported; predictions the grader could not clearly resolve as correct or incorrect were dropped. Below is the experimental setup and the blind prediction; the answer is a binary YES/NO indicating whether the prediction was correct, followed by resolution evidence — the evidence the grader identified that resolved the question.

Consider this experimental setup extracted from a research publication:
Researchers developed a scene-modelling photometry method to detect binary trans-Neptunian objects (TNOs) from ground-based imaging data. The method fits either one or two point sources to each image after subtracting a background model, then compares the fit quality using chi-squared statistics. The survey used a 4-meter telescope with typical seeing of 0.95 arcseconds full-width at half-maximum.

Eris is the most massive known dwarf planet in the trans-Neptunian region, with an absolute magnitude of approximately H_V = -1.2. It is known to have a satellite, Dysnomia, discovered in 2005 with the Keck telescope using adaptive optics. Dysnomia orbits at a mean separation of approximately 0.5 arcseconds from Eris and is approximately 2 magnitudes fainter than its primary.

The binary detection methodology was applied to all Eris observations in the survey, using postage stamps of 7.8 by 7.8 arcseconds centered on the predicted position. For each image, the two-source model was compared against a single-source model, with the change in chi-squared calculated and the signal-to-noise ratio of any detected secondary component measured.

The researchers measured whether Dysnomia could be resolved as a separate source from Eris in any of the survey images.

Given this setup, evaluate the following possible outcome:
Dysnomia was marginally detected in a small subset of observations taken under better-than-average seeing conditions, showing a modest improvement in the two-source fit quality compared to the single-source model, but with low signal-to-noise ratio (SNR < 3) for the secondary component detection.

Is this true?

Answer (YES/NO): NO